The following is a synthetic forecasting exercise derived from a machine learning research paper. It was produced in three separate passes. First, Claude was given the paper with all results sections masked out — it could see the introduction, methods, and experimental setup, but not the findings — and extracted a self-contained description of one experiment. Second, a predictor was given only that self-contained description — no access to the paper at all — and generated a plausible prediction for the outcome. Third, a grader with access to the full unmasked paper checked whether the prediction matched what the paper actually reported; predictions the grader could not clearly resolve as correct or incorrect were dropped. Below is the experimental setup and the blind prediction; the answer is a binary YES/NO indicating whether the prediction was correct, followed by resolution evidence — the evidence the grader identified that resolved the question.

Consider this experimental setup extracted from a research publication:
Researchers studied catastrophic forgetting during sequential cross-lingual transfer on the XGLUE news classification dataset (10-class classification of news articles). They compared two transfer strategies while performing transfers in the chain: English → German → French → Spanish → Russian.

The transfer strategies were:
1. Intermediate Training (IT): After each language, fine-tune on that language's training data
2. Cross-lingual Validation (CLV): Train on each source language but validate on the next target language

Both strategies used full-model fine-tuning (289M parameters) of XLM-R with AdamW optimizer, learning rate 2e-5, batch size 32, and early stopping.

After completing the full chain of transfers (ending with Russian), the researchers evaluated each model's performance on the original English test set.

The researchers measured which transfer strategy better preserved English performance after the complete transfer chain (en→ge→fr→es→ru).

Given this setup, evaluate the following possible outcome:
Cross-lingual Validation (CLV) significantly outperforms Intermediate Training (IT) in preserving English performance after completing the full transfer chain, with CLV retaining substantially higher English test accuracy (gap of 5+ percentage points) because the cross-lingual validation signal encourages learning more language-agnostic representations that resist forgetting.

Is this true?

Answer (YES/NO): NO